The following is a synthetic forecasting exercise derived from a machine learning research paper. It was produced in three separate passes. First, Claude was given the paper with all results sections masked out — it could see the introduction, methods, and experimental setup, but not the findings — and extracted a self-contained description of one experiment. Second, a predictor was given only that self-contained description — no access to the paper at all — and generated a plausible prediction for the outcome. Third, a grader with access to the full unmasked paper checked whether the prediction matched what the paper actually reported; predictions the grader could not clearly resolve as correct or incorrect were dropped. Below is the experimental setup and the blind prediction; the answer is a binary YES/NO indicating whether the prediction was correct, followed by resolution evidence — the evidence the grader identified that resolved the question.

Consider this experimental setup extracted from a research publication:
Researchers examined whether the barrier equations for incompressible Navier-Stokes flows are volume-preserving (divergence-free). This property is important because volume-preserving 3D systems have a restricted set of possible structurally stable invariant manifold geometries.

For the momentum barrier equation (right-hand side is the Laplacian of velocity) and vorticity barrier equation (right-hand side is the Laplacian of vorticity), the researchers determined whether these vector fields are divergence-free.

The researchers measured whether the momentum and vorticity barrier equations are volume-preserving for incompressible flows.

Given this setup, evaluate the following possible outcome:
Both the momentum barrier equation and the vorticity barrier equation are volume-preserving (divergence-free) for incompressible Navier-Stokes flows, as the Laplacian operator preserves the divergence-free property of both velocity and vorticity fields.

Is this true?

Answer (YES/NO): YES